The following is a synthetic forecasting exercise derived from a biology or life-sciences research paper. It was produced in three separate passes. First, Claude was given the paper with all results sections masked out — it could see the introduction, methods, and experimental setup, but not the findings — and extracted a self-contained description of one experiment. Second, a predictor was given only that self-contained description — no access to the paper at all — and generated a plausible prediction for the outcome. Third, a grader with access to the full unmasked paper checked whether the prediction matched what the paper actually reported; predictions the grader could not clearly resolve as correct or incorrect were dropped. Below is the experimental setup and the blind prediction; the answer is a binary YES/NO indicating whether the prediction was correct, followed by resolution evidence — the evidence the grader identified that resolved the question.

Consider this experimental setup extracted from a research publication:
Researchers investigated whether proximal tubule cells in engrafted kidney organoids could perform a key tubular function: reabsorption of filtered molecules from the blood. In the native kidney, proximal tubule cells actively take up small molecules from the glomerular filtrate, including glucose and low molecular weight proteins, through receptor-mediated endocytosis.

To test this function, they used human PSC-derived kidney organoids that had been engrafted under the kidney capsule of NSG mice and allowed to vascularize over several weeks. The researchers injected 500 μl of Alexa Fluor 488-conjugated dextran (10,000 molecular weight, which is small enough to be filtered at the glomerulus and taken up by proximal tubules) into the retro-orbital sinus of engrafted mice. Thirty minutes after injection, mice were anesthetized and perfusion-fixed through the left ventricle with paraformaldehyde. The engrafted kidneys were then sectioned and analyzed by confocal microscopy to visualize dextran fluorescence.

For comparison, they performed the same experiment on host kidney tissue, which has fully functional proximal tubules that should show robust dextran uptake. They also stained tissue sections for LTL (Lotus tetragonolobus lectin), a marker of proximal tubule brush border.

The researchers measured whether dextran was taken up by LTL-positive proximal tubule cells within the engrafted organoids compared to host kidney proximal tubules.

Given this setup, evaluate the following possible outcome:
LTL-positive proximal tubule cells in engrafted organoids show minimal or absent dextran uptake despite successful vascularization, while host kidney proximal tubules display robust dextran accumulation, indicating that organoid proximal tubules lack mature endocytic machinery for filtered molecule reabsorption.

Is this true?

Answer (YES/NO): NO